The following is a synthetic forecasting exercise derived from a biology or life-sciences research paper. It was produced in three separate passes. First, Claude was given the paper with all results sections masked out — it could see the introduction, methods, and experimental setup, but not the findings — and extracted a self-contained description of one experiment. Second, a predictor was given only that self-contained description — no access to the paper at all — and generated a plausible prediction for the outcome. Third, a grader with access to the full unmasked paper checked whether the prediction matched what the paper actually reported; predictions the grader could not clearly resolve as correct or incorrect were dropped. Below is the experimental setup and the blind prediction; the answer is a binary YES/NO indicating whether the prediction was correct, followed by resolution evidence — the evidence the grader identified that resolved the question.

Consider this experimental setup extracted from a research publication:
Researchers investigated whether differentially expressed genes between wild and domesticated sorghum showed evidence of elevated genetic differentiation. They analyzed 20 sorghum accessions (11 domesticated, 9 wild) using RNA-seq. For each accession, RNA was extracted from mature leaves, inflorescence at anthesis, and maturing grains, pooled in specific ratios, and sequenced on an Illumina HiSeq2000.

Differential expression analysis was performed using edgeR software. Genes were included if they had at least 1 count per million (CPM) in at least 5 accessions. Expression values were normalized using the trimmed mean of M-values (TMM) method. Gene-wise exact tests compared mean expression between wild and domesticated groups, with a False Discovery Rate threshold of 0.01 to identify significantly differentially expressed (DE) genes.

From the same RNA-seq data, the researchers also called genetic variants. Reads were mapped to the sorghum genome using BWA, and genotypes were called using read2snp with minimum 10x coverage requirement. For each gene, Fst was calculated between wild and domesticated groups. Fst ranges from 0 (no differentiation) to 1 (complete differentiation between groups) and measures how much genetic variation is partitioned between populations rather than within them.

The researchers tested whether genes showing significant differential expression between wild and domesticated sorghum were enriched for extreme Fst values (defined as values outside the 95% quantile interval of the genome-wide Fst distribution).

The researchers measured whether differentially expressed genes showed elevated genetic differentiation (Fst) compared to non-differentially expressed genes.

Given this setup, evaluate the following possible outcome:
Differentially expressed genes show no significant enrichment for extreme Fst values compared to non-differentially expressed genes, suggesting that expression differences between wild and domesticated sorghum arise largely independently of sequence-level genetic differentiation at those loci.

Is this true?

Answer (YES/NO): YES